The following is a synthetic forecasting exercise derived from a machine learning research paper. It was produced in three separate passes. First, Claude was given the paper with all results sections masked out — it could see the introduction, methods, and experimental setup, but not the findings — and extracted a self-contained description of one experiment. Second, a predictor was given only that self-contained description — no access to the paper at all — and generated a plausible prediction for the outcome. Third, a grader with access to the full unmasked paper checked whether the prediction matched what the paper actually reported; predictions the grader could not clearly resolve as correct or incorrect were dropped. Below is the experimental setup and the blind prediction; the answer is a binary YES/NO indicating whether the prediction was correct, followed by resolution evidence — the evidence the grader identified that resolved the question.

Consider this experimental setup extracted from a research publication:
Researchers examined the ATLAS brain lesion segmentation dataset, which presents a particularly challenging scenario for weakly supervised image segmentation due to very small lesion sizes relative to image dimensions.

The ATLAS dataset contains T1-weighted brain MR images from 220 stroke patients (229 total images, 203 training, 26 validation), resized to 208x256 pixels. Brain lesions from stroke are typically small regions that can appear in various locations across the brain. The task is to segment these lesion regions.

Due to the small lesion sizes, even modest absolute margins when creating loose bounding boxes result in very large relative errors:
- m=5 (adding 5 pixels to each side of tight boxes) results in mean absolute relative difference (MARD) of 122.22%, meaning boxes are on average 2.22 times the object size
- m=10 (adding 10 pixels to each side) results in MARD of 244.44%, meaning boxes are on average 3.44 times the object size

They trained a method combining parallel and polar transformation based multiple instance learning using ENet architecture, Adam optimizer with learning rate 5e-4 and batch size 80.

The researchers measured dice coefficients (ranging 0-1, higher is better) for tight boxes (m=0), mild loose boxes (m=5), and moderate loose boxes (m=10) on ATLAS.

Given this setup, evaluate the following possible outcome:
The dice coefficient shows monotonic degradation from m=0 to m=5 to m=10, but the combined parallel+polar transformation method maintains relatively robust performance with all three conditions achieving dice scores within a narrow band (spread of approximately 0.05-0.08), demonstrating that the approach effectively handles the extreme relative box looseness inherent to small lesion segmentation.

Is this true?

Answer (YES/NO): NO